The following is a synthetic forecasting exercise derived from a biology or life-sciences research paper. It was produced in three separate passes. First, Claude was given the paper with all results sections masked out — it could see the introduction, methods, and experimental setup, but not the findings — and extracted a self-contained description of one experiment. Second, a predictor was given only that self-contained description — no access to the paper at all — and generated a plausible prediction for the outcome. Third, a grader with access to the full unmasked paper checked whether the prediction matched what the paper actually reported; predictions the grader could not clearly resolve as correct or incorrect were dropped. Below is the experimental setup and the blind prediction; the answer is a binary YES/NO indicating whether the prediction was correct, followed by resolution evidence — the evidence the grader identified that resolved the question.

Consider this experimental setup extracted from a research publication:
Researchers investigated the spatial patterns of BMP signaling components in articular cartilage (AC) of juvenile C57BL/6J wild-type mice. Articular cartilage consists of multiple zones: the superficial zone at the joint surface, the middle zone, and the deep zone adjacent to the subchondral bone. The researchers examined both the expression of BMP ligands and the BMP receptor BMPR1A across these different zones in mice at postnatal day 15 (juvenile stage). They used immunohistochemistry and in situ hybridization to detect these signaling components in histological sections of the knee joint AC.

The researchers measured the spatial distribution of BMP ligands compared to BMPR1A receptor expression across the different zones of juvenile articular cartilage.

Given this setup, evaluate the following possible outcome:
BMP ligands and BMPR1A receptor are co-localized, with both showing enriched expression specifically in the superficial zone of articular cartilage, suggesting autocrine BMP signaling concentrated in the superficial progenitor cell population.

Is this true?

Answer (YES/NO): NO